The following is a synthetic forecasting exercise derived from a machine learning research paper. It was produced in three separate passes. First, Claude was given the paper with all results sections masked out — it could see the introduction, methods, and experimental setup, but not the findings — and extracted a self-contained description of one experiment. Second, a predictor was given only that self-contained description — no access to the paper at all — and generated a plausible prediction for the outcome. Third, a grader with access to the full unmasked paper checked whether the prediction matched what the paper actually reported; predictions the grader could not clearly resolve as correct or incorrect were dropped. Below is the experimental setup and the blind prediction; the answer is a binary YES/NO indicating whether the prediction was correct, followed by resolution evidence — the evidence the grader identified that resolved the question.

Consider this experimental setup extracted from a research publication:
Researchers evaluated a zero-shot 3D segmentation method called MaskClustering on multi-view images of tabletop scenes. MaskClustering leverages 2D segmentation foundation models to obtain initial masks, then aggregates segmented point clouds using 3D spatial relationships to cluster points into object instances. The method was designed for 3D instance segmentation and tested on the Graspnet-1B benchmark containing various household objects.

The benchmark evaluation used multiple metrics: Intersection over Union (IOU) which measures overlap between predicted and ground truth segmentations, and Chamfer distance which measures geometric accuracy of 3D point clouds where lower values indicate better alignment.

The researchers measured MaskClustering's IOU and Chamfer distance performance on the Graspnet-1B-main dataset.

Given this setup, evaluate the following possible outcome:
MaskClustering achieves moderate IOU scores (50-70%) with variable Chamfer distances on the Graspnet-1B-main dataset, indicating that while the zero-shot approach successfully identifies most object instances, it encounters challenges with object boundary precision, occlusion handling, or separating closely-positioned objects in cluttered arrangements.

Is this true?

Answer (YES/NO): NO